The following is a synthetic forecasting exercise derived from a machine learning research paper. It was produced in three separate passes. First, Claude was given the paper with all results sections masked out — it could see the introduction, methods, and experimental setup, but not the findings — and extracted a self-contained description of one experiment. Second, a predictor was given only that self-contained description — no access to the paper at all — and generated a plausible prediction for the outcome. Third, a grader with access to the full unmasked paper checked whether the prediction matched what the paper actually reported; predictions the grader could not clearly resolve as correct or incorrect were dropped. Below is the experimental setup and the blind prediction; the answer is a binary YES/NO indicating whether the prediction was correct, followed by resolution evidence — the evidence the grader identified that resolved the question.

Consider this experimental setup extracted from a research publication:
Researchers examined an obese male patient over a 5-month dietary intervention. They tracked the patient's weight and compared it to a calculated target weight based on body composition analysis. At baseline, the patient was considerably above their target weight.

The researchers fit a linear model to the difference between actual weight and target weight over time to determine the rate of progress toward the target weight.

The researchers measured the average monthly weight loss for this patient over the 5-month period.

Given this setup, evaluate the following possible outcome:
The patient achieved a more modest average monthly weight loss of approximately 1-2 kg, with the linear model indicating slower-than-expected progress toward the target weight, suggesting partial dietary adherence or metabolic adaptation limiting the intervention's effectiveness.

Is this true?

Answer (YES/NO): NO